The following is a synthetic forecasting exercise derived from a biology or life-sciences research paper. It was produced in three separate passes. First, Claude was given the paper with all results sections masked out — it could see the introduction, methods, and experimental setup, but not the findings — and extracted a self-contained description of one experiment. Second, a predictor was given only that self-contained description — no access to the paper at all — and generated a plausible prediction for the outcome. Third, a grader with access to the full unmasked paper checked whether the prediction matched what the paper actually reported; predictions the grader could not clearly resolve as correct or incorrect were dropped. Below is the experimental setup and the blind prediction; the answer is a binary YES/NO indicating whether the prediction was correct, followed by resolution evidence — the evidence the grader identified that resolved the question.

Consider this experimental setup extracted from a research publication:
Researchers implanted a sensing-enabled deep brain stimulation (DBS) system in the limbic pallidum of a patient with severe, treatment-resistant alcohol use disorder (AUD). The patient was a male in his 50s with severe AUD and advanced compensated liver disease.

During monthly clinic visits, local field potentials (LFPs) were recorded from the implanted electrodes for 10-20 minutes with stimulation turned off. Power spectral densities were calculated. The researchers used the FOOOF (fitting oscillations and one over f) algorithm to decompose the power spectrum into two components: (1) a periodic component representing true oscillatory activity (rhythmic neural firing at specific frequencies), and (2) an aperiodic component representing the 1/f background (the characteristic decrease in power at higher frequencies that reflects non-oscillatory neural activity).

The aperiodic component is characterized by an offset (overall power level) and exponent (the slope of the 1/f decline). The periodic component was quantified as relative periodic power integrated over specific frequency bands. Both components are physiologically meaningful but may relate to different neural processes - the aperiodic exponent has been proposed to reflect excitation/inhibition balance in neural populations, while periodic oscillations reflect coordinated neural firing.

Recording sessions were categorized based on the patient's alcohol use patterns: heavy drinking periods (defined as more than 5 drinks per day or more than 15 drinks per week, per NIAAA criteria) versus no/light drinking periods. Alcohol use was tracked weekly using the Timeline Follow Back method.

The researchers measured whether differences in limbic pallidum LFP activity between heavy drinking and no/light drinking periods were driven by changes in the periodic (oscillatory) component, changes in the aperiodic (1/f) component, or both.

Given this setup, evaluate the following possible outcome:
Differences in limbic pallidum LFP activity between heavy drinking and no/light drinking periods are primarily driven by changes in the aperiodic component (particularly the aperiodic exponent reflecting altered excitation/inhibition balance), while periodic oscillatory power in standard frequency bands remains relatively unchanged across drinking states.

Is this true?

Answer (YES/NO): NO